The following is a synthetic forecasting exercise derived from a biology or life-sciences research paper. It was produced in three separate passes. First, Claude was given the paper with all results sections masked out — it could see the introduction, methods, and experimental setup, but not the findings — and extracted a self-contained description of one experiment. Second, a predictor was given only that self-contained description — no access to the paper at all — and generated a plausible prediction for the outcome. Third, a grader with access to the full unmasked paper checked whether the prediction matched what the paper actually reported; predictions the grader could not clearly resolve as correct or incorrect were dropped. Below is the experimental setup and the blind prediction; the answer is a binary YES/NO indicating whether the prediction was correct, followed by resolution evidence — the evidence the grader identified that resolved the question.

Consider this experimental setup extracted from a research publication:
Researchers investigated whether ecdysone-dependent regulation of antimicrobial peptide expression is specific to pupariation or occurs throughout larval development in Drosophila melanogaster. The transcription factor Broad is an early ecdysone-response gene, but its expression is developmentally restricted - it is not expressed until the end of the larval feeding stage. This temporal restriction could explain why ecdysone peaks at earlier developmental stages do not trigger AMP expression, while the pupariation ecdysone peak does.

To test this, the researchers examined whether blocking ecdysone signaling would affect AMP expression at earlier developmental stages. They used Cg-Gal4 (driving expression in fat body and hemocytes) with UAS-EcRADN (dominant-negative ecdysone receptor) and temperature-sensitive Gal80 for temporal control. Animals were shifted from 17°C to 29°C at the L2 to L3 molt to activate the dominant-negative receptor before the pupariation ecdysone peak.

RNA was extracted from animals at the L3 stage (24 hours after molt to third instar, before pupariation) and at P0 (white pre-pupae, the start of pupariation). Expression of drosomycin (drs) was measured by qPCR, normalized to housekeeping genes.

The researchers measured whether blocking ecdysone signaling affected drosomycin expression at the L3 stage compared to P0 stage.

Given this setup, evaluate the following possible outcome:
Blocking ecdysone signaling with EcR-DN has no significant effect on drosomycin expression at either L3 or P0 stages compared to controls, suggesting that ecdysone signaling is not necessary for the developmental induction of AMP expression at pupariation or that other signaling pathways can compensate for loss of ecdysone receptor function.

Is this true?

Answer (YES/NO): NO